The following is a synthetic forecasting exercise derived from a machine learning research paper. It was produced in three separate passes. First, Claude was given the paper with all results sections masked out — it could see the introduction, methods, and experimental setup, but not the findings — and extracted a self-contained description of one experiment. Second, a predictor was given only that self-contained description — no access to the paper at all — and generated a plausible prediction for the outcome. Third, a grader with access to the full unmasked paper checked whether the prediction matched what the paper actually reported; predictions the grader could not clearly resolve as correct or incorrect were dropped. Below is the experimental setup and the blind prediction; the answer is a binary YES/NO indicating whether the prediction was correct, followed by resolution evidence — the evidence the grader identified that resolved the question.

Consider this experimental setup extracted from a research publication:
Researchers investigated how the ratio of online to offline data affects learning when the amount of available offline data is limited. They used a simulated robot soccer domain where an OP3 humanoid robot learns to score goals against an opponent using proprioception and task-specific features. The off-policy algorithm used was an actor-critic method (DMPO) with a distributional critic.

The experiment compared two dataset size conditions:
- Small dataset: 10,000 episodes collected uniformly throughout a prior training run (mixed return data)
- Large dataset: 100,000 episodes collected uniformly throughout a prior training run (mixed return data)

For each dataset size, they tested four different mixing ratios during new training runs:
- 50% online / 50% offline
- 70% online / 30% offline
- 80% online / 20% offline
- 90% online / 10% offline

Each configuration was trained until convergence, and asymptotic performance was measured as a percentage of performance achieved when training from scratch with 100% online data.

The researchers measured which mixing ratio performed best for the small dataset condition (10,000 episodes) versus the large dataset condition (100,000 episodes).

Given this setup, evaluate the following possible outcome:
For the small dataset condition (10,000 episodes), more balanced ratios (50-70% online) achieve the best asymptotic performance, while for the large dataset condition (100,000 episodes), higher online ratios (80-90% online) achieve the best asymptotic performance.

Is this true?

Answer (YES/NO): NO